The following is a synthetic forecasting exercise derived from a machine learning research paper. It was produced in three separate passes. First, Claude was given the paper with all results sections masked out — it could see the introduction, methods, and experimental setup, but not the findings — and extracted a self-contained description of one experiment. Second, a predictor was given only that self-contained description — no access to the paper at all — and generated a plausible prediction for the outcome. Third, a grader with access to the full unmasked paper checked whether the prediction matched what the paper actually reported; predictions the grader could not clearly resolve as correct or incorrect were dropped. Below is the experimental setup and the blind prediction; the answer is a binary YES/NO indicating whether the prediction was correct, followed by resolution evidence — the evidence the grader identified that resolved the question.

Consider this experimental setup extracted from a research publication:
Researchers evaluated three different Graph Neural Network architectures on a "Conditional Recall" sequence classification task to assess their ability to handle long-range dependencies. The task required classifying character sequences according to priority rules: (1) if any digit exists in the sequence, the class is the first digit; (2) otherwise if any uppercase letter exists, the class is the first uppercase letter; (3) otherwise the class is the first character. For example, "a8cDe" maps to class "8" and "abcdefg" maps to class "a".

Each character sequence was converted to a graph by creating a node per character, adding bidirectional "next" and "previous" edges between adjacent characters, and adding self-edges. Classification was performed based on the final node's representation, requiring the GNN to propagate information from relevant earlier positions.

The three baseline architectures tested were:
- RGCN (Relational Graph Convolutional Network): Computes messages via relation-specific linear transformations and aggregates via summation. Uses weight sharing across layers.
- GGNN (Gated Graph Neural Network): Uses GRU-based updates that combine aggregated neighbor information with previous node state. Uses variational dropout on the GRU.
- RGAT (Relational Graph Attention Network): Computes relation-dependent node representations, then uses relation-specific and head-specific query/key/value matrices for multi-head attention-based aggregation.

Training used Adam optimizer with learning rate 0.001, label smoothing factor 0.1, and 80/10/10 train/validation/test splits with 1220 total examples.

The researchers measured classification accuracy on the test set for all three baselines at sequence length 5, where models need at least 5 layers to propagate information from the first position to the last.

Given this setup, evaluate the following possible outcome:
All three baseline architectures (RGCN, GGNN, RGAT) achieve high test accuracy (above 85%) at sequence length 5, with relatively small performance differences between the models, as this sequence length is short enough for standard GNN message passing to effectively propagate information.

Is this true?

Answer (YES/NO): NO